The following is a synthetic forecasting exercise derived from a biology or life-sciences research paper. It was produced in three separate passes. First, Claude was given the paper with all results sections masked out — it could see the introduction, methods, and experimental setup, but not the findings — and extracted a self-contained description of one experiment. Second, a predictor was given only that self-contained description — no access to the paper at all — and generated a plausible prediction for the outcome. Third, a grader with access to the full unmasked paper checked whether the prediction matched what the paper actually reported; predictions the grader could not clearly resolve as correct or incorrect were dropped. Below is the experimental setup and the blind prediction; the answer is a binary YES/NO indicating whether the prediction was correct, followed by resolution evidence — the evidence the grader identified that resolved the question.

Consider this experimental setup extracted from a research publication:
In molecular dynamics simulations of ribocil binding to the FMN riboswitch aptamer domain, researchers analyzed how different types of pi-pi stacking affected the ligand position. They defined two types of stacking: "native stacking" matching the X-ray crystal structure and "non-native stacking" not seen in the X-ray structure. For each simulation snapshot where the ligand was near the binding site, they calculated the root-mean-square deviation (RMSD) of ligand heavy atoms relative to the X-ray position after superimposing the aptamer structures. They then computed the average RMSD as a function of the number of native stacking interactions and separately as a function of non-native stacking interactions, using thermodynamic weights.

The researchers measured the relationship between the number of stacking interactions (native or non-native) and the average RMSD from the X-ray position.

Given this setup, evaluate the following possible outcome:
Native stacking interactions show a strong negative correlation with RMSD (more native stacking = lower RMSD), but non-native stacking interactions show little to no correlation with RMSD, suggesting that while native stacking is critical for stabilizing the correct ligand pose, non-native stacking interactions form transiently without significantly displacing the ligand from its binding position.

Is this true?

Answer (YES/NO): NO